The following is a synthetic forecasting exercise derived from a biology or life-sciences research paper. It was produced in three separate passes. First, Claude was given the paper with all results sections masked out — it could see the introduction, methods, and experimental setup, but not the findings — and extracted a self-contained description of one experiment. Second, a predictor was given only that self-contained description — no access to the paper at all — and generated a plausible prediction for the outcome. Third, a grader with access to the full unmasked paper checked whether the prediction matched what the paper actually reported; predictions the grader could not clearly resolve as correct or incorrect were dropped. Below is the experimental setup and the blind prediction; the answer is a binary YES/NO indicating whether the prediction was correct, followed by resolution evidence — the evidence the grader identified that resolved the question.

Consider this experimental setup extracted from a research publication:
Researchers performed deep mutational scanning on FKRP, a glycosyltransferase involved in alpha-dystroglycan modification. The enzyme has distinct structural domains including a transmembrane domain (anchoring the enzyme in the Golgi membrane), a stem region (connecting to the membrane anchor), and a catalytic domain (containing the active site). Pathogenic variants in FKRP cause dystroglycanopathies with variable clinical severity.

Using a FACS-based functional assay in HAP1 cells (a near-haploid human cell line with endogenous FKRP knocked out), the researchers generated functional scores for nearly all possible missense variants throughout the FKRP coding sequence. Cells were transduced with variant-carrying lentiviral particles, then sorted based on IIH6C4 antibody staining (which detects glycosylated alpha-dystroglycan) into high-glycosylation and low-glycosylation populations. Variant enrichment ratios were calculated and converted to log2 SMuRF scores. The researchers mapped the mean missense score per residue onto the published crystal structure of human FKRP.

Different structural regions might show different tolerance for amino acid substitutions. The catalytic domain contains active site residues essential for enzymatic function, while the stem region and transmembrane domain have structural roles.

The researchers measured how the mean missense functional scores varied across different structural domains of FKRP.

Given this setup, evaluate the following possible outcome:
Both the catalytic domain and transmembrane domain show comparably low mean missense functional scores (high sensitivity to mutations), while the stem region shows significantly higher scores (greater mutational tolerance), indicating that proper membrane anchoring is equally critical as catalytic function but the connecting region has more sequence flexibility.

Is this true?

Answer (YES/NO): NO